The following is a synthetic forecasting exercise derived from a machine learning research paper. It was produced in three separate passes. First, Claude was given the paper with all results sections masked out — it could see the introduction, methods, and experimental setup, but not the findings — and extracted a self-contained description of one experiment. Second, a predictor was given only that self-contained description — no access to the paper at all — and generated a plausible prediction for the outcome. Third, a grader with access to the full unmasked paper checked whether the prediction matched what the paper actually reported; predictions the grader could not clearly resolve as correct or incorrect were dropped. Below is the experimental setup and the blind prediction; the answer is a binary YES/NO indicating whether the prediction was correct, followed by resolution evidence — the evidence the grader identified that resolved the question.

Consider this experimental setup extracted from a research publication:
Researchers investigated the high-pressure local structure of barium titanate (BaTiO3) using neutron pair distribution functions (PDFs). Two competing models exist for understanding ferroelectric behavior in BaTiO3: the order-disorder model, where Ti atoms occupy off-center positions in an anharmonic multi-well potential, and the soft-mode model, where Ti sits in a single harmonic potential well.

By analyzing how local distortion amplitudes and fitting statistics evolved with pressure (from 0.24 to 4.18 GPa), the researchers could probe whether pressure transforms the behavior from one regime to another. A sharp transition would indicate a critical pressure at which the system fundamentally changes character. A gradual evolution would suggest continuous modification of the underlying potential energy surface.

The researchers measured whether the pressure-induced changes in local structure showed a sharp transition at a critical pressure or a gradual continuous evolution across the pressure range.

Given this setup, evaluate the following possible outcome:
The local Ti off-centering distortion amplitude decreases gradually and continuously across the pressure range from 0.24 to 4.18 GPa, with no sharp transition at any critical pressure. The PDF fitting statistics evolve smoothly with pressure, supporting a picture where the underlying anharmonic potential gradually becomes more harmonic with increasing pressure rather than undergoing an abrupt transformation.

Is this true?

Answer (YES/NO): YES